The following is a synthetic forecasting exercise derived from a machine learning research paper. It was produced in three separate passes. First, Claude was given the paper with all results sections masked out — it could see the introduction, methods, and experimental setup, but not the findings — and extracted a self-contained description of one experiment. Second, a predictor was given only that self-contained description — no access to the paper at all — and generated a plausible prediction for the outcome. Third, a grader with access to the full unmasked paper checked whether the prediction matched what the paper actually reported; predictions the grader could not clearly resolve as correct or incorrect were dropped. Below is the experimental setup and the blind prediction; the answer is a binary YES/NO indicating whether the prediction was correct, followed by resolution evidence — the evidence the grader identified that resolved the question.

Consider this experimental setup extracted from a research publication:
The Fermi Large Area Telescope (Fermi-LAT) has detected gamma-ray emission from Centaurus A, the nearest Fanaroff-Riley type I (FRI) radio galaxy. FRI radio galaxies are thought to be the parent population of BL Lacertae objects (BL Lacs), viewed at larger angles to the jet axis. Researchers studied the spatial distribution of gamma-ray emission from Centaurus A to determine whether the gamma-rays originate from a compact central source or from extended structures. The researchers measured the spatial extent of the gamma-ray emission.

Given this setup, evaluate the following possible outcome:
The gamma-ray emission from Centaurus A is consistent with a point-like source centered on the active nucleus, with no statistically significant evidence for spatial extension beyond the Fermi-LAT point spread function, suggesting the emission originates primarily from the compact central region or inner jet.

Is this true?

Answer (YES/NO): NO